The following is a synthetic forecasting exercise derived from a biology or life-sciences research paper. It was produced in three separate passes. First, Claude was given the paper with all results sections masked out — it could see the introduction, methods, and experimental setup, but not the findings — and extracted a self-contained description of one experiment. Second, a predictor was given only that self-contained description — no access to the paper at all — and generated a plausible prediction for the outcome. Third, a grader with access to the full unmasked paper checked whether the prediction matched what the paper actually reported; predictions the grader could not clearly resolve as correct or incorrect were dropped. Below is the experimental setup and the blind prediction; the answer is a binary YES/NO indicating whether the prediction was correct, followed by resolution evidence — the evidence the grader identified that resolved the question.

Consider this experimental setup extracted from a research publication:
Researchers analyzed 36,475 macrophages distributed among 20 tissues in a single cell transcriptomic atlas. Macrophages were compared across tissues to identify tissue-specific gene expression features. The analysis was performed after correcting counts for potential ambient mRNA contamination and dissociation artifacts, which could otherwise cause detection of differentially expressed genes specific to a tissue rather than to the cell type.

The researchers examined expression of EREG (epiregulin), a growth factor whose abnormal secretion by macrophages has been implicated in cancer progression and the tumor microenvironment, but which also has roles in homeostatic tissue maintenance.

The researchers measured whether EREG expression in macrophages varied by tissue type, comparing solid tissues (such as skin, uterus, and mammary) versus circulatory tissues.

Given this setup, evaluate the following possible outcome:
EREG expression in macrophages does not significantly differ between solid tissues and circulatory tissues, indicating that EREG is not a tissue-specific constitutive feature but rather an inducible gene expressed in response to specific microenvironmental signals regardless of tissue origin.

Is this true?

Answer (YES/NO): NO